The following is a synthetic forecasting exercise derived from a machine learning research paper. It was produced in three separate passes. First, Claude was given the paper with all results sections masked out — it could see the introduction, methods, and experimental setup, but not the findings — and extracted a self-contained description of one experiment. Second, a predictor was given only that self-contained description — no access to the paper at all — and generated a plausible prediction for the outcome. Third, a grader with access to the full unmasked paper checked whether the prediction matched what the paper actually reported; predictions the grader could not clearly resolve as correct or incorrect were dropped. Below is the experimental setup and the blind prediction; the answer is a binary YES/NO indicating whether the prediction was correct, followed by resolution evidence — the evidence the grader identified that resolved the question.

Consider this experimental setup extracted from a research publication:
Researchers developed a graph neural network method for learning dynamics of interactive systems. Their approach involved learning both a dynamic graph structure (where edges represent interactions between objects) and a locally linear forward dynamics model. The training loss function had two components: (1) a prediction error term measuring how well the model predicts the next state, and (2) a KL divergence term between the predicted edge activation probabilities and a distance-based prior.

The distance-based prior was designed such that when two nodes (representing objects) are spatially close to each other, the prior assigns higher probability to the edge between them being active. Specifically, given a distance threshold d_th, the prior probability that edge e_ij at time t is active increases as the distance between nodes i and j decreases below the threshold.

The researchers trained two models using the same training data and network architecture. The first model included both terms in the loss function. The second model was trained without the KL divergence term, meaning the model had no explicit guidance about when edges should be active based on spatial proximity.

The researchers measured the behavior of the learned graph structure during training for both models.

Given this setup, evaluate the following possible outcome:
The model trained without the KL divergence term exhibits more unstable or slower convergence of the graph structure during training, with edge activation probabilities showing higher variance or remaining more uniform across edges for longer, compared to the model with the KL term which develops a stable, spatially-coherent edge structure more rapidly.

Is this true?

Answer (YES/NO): NO